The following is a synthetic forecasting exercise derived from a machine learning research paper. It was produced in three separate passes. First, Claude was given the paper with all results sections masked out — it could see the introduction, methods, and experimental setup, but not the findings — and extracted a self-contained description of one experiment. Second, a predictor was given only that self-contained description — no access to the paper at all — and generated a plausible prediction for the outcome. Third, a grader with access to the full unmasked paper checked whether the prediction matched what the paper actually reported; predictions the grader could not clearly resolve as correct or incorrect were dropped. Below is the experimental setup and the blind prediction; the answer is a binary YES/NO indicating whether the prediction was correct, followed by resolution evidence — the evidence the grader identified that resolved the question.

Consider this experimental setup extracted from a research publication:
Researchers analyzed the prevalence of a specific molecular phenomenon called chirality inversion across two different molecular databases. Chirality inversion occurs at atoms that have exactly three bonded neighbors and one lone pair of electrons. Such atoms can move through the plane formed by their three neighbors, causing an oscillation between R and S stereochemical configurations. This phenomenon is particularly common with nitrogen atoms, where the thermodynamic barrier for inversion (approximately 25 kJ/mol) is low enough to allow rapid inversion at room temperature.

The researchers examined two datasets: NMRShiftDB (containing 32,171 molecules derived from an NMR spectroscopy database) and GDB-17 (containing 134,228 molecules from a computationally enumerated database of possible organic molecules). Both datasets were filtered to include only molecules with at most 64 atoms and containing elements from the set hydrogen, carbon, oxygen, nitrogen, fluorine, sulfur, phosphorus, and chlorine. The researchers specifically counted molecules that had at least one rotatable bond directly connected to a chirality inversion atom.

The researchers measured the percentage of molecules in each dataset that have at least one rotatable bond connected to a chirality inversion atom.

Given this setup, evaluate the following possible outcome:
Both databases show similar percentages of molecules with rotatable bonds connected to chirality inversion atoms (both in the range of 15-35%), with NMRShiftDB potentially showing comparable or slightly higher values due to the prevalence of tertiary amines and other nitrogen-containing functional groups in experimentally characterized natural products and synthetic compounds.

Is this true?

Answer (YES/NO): NO